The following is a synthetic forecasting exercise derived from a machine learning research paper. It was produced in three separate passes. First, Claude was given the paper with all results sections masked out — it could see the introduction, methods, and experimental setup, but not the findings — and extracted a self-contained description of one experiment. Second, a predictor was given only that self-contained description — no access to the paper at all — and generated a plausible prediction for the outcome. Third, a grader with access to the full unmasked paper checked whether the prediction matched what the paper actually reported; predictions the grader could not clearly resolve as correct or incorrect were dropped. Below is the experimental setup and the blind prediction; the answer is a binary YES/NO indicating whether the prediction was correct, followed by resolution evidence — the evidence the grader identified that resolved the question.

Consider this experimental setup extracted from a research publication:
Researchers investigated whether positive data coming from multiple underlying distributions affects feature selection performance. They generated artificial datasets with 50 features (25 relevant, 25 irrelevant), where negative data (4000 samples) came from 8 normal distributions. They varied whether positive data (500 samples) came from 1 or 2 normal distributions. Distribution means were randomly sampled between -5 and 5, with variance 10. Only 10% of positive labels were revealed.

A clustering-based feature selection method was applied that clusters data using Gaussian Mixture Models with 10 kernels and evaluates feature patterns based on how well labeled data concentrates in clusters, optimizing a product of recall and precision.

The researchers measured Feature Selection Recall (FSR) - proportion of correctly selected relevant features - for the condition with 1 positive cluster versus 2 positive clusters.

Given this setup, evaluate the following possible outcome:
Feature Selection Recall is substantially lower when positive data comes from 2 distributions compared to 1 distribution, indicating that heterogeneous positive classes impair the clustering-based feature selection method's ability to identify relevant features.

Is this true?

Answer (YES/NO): NO